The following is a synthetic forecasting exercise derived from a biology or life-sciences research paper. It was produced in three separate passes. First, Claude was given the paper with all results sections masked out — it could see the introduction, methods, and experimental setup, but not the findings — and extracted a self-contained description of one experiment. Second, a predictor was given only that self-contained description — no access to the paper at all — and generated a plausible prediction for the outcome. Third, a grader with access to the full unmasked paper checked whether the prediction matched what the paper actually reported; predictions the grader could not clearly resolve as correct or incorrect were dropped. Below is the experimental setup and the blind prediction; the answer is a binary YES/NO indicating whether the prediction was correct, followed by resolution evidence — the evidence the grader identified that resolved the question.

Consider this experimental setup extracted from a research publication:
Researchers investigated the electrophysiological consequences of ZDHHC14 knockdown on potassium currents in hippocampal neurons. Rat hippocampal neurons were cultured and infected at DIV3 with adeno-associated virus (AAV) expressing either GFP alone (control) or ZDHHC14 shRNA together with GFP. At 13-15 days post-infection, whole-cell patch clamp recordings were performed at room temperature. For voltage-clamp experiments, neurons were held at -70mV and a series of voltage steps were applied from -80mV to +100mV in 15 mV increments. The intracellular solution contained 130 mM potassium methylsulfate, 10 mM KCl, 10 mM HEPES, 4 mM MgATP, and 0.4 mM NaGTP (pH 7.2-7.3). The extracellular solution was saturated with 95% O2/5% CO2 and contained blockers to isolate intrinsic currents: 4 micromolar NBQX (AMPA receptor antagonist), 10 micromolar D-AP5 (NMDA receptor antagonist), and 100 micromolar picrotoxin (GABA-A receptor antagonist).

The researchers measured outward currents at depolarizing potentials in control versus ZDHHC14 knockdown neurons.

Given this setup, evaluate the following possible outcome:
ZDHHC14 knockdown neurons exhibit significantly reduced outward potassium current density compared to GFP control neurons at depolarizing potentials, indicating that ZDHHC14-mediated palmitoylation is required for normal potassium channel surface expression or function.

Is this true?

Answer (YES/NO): YES